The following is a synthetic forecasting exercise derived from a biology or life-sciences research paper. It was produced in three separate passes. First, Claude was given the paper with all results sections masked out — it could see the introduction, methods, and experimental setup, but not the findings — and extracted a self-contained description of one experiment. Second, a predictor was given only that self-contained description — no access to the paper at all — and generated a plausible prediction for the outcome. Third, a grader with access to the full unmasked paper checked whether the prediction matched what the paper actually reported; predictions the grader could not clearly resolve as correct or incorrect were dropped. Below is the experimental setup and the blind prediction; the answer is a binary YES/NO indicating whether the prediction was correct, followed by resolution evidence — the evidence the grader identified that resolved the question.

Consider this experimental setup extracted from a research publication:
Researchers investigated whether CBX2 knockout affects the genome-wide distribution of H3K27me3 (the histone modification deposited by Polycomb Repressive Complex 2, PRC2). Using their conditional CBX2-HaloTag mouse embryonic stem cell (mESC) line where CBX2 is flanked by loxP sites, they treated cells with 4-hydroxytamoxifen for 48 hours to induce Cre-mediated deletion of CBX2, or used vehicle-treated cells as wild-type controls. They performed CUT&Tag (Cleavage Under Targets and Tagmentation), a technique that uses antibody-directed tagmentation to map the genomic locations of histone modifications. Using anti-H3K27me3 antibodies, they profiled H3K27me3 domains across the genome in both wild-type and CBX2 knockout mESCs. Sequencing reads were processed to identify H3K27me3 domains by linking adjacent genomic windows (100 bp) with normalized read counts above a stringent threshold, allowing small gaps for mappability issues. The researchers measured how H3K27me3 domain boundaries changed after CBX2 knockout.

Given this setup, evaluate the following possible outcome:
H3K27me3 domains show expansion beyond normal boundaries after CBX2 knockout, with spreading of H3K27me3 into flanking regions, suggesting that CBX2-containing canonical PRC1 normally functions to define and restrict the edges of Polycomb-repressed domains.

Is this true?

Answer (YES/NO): NO